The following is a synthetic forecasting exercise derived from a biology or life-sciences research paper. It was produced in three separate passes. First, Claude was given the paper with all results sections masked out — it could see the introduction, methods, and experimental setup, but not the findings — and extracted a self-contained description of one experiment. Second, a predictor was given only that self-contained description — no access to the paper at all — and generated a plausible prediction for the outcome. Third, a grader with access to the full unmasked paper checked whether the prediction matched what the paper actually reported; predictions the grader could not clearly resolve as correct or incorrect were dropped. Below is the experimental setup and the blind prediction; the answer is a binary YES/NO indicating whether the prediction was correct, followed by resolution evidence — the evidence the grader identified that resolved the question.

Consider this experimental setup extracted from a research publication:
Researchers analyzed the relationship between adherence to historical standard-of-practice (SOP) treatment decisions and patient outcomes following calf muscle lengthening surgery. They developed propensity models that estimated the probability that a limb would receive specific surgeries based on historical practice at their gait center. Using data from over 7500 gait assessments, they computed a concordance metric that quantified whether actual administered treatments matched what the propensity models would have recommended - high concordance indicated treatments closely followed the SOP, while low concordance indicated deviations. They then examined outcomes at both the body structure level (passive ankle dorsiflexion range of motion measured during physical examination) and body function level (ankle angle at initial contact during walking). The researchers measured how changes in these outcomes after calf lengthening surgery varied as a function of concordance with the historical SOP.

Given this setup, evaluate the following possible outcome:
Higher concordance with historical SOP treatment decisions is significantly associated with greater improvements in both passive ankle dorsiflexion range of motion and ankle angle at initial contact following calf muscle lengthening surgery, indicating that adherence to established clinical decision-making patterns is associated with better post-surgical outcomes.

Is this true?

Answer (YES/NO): YES